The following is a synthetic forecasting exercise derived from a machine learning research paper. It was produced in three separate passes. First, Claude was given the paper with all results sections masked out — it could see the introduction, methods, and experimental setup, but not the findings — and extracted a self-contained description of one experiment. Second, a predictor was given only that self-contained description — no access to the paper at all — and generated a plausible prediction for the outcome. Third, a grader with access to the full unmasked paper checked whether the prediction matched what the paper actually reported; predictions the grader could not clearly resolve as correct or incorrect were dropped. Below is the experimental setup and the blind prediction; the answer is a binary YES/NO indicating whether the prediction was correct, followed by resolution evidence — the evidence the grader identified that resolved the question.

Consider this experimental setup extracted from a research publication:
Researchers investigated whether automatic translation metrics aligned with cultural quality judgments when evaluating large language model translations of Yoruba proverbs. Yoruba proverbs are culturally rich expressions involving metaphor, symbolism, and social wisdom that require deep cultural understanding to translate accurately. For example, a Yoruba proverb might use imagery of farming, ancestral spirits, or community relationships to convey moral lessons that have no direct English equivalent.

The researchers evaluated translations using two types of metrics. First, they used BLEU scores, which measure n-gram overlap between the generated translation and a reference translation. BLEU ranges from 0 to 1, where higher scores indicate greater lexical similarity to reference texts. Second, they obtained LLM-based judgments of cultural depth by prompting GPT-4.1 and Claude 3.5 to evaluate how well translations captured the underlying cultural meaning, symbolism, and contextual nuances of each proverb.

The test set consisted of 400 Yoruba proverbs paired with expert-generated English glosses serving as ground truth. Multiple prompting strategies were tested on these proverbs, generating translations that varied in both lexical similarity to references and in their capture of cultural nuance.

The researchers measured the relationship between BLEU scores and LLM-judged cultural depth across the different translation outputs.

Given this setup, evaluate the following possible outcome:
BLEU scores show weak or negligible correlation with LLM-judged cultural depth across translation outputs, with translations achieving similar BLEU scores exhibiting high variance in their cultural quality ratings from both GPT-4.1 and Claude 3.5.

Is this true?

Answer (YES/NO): YES